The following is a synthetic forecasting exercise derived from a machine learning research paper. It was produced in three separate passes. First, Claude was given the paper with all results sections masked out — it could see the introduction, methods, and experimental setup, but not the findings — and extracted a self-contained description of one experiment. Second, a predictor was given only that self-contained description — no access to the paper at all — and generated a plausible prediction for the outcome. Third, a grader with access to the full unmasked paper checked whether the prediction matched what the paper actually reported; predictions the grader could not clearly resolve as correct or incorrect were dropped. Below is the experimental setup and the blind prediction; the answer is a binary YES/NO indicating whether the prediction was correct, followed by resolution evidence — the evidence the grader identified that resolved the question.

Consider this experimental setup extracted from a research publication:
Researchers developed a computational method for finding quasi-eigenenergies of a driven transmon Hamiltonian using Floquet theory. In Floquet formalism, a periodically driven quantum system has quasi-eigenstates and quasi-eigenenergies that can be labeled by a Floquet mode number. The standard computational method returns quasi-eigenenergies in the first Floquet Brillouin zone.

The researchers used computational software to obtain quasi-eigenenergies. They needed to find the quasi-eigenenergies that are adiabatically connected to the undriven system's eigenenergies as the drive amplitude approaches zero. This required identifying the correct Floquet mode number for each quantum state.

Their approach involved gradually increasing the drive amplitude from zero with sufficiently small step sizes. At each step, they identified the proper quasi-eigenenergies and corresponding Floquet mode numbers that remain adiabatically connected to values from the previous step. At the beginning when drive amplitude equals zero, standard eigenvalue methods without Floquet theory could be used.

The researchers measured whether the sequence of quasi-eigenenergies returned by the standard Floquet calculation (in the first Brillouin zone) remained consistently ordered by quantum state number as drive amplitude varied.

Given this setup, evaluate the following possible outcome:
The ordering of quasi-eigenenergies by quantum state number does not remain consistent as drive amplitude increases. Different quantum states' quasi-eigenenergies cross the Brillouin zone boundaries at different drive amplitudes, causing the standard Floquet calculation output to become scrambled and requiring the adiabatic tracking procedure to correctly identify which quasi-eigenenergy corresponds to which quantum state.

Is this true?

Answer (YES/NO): YES